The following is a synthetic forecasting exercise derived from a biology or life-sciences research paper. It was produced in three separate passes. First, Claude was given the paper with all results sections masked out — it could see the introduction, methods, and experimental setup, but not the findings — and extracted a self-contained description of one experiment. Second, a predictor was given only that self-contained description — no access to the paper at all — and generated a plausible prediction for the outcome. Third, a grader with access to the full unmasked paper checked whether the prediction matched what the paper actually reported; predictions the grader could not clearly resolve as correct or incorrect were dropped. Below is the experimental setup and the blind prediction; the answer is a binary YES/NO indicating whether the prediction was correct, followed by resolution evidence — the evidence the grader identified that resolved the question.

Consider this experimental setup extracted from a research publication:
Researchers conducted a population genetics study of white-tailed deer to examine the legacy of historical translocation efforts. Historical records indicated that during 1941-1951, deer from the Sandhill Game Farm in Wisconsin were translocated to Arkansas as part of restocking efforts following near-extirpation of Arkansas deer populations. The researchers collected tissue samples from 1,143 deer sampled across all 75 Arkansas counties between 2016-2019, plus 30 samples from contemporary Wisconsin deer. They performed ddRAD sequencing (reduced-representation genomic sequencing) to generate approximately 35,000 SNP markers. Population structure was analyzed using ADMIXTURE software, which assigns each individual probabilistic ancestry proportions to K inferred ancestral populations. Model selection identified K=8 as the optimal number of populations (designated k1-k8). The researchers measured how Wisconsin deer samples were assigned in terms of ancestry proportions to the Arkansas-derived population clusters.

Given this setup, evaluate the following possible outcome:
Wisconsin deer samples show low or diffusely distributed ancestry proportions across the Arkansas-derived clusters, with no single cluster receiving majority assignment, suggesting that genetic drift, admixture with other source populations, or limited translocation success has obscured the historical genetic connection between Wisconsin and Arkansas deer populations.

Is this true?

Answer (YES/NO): NO